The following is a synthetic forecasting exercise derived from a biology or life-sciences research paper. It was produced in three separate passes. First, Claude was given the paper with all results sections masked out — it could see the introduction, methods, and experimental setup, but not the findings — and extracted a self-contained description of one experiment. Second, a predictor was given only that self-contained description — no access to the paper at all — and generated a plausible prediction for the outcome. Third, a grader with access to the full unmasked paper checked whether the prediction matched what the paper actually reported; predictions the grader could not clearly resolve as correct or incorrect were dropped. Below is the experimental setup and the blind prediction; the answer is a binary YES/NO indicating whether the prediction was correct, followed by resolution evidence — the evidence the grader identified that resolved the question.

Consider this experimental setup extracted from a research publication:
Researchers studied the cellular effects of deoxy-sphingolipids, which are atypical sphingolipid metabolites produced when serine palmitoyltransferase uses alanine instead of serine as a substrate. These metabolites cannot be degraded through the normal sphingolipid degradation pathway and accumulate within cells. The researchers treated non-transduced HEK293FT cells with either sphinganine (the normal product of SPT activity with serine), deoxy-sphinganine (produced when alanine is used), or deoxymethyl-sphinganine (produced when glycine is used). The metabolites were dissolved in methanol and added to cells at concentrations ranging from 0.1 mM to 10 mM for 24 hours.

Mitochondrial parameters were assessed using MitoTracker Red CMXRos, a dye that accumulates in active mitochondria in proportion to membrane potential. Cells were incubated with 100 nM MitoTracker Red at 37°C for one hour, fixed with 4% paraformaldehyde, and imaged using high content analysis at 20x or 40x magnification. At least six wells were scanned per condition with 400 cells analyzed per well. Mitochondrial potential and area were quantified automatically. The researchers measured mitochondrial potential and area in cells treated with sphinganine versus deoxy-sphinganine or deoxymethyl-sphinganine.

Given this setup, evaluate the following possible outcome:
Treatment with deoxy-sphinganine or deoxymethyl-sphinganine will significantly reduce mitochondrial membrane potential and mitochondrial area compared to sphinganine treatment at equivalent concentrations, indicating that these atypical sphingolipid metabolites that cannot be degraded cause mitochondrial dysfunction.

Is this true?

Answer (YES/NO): YES